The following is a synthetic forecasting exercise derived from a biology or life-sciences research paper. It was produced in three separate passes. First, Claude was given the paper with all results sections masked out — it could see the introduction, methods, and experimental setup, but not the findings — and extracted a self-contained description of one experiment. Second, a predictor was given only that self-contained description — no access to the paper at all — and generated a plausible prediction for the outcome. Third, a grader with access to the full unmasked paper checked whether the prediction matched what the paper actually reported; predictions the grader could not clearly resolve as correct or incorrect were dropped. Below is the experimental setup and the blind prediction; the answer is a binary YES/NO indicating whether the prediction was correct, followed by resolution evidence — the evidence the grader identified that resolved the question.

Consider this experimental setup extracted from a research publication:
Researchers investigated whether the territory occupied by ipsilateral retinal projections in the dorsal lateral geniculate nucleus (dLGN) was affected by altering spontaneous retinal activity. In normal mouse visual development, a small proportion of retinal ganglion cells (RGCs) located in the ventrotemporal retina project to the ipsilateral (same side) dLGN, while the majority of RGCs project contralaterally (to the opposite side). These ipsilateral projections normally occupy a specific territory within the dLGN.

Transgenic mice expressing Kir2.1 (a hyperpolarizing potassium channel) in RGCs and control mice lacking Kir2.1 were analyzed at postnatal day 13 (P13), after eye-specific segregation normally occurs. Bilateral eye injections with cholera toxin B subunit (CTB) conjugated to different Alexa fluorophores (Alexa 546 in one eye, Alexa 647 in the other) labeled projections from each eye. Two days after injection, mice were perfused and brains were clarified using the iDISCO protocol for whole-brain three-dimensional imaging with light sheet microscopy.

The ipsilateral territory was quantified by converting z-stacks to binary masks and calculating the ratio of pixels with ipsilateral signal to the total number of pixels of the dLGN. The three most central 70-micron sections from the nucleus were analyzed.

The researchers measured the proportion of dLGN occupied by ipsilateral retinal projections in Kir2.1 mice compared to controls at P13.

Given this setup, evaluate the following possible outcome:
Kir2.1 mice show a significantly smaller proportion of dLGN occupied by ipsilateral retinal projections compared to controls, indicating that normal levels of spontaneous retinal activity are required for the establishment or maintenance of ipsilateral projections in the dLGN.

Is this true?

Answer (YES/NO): NO